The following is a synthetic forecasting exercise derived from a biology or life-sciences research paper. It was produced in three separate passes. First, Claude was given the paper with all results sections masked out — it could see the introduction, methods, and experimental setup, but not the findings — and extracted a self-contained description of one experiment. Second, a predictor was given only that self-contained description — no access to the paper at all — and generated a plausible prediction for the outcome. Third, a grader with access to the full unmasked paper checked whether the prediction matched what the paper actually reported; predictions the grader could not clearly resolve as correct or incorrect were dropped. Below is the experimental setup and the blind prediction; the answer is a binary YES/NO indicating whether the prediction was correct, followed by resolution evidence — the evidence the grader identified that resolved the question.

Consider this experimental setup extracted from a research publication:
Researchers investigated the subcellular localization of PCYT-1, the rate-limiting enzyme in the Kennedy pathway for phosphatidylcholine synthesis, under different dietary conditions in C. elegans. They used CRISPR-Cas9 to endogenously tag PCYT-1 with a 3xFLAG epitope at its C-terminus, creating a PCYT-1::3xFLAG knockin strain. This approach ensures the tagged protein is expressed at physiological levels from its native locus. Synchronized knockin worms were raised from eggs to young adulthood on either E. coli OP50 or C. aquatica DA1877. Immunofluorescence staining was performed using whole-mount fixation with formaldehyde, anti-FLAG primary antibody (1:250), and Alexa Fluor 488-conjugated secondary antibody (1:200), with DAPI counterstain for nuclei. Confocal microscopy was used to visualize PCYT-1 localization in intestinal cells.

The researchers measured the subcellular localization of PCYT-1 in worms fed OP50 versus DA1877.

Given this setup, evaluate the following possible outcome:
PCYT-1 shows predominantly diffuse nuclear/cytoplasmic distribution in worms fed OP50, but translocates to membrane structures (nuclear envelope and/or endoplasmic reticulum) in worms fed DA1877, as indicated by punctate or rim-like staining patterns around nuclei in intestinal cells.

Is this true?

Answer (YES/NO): NO